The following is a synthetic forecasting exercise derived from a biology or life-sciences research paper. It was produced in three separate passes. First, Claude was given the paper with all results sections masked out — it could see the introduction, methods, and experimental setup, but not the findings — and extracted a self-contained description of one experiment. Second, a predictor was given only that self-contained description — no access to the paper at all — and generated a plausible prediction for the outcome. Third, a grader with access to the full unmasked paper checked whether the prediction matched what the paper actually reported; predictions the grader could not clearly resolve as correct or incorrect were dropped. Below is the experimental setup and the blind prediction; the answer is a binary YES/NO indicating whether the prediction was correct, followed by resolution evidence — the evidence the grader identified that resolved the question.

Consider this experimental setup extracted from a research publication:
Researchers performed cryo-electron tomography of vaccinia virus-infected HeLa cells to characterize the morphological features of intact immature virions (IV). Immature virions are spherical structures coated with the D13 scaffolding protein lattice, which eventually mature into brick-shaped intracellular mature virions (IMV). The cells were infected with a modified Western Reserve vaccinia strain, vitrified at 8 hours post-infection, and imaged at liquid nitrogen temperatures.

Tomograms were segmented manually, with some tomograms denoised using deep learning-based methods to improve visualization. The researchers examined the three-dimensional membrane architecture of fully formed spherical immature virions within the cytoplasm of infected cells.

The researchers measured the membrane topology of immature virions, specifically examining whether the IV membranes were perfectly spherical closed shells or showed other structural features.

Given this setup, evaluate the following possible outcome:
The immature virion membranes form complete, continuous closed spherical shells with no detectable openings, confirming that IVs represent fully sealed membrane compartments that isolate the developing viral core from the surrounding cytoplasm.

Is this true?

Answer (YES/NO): NO